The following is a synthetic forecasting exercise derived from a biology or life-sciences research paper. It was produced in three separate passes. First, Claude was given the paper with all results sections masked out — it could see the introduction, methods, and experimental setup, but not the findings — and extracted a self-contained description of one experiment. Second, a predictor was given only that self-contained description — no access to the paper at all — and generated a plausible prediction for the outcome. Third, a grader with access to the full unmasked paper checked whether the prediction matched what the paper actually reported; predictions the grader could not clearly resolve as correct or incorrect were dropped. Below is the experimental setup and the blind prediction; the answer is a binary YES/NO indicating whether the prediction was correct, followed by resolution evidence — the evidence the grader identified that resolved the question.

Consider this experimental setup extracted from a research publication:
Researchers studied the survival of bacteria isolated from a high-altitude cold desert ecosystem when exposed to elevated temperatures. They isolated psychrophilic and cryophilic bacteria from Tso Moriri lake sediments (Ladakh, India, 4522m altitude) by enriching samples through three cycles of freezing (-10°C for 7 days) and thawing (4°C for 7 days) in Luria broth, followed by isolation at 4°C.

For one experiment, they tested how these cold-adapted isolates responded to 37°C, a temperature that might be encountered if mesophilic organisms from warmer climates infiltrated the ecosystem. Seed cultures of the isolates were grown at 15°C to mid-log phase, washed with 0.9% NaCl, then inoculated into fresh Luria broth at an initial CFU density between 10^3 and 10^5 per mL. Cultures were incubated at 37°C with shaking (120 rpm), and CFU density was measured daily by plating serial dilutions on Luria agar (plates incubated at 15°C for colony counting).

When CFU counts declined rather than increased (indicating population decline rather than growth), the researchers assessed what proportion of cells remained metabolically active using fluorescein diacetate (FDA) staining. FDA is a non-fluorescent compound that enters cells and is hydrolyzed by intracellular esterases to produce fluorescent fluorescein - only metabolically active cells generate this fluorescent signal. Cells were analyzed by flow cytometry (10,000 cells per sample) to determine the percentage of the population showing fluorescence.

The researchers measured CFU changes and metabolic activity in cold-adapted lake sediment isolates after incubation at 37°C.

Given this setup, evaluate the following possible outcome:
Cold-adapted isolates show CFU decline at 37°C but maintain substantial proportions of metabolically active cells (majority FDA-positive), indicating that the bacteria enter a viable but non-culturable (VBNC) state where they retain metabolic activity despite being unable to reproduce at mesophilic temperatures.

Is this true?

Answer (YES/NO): NO